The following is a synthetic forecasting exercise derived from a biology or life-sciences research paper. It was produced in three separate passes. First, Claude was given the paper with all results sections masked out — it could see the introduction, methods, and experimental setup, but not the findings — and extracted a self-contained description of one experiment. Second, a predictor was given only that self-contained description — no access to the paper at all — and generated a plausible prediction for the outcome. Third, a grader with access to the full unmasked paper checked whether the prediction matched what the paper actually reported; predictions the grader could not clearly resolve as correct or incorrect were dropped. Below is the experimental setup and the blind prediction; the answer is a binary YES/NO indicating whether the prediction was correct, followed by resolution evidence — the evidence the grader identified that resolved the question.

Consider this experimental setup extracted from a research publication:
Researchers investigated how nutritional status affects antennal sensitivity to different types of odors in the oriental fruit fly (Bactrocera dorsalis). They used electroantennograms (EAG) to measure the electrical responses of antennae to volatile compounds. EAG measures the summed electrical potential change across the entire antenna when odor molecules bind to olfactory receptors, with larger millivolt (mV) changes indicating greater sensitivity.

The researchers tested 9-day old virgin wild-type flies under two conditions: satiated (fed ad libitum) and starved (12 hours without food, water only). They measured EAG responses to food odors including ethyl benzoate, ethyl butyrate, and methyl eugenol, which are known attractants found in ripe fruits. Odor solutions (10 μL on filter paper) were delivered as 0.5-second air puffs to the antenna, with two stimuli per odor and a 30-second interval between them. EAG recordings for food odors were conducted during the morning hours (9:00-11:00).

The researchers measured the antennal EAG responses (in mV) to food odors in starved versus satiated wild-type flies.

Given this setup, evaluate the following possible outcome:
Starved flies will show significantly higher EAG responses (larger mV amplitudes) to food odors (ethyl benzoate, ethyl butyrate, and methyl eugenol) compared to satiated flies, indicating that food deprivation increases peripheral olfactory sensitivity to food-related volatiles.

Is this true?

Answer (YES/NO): YES